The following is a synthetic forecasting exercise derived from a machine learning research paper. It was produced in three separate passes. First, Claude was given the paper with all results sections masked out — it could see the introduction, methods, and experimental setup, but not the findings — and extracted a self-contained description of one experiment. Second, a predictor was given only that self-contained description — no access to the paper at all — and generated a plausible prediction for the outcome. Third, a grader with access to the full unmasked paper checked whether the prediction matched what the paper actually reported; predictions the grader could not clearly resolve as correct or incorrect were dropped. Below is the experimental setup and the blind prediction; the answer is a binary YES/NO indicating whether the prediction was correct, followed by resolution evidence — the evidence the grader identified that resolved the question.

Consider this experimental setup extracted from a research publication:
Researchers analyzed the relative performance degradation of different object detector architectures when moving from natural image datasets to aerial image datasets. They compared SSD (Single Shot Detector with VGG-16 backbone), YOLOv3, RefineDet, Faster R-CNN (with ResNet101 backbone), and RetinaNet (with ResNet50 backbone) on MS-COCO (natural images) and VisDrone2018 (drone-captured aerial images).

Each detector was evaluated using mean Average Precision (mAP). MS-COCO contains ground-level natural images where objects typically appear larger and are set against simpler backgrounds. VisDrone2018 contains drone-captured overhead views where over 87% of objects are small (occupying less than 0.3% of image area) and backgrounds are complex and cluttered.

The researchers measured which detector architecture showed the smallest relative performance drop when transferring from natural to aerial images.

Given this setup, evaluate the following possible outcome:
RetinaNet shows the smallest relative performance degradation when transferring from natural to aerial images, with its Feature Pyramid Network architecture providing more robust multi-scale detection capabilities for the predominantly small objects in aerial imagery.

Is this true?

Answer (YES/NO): YES